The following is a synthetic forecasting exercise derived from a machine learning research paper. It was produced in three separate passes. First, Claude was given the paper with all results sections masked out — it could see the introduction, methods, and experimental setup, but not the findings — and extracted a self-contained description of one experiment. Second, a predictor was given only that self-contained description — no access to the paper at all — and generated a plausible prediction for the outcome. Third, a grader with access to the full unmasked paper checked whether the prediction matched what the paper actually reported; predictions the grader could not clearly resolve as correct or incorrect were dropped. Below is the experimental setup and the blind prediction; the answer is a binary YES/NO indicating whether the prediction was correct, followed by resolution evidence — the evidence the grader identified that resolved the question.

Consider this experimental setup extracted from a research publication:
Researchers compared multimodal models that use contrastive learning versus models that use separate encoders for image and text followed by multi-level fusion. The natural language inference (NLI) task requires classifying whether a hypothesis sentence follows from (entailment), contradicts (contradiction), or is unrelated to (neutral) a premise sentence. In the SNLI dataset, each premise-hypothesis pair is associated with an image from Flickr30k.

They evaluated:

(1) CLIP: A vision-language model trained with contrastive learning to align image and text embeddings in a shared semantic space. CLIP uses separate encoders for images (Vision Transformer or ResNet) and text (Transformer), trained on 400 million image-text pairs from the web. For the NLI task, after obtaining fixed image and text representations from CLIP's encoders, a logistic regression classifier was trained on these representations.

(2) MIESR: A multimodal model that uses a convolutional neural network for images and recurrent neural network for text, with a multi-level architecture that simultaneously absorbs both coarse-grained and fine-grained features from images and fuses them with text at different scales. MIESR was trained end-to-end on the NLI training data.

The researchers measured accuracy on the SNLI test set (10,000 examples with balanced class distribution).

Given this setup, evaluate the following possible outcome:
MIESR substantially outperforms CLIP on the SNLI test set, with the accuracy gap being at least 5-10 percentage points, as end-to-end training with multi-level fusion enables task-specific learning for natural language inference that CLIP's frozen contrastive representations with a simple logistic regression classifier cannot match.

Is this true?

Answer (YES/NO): NO